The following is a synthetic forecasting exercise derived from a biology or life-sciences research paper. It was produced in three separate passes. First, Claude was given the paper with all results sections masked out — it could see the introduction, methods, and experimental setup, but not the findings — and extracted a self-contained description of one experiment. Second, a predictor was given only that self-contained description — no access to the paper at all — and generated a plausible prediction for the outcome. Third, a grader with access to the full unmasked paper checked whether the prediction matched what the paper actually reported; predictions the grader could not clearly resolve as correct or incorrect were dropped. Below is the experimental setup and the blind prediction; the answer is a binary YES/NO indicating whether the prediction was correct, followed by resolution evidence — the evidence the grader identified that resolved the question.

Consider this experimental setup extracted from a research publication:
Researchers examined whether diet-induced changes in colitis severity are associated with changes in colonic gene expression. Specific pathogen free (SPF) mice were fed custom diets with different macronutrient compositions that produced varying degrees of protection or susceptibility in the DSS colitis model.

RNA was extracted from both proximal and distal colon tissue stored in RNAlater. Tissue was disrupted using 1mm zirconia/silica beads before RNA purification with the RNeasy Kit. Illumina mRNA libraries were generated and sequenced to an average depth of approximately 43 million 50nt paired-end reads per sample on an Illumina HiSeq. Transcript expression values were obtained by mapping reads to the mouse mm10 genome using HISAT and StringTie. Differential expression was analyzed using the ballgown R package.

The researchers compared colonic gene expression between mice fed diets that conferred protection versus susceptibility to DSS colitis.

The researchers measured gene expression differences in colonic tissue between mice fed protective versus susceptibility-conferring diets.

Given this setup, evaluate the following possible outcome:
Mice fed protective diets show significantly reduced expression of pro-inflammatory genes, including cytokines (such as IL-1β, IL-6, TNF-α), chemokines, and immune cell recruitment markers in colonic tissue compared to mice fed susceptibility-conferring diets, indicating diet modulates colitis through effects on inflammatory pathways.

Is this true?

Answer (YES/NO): NO